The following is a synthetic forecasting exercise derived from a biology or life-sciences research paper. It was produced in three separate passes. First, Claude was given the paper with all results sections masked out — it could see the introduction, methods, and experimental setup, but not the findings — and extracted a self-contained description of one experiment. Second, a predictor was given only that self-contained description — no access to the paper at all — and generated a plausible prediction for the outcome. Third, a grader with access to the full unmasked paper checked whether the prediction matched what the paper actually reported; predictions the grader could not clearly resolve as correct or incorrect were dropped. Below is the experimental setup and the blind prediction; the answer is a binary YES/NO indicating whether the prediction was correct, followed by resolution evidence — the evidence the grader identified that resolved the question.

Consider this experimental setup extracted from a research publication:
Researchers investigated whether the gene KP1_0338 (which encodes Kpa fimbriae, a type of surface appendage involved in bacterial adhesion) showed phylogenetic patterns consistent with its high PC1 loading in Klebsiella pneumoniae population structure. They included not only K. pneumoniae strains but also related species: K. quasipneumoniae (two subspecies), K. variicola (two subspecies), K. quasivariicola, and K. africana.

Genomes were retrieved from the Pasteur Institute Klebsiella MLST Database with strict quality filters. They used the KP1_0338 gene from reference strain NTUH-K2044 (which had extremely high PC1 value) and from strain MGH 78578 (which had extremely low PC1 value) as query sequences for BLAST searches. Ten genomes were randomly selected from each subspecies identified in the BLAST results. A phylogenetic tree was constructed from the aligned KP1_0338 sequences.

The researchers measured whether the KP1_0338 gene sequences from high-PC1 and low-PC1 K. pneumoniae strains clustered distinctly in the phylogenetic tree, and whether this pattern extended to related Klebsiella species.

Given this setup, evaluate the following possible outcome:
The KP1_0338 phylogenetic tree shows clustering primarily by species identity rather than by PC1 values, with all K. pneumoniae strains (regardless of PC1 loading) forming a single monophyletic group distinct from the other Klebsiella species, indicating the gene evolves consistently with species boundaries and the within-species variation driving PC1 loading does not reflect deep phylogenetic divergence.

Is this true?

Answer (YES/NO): NO